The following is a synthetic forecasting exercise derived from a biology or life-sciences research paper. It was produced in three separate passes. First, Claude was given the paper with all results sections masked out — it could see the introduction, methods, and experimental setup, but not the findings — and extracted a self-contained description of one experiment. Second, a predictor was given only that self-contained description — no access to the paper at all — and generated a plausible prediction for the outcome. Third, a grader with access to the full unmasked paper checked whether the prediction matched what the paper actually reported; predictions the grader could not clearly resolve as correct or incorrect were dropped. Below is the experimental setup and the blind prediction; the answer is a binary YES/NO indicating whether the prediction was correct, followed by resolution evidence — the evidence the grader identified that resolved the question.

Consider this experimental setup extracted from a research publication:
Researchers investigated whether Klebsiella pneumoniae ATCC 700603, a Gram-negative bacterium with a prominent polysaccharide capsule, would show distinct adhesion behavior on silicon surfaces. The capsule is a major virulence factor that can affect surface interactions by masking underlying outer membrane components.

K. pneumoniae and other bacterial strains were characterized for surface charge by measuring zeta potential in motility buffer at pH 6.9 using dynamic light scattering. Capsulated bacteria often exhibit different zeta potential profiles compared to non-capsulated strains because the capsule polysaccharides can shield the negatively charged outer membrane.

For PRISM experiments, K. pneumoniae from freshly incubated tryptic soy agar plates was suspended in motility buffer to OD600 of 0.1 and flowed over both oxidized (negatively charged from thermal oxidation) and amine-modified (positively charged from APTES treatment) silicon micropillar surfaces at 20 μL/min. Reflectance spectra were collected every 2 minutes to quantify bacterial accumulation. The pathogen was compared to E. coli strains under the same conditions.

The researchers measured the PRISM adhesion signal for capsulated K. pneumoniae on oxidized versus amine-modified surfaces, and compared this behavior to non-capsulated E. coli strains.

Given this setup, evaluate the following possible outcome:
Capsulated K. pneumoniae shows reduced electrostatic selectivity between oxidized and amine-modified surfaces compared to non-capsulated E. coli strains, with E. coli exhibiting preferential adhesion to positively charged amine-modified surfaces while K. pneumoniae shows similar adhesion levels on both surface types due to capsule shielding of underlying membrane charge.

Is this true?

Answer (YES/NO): NO